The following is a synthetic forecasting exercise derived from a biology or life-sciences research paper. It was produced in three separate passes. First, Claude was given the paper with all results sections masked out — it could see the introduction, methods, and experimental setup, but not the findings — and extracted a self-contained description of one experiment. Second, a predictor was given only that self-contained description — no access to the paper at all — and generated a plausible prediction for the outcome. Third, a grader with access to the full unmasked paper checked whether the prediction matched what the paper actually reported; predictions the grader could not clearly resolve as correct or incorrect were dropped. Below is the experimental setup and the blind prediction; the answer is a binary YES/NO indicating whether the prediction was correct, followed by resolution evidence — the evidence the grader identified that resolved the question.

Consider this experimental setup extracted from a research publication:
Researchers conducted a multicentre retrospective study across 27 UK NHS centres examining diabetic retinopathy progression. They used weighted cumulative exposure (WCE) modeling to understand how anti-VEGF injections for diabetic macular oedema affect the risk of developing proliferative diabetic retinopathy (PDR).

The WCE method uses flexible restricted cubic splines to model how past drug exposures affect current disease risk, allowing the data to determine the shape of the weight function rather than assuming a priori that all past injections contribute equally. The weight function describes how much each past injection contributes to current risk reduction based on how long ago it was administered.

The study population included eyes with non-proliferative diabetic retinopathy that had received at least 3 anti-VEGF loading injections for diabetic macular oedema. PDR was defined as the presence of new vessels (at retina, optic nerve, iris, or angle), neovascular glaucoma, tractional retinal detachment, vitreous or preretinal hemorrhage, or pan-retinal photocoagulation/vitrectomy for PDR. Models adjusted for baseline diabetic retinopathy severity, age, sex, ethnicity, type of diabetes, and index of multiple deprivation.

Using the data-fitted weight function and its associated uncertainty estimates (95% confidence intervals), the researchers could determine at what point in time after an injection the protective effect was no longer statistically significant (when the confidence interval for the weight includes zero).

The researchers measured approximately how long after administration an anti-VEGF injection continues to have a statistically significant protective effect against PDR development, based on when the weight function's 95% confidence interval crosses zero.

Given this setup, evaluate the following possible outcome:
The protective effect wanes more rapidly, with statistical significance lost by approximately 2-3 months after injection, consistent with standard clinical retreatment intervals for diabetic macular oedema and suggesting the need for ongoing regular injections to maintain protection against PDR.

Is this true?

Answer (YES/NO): NO